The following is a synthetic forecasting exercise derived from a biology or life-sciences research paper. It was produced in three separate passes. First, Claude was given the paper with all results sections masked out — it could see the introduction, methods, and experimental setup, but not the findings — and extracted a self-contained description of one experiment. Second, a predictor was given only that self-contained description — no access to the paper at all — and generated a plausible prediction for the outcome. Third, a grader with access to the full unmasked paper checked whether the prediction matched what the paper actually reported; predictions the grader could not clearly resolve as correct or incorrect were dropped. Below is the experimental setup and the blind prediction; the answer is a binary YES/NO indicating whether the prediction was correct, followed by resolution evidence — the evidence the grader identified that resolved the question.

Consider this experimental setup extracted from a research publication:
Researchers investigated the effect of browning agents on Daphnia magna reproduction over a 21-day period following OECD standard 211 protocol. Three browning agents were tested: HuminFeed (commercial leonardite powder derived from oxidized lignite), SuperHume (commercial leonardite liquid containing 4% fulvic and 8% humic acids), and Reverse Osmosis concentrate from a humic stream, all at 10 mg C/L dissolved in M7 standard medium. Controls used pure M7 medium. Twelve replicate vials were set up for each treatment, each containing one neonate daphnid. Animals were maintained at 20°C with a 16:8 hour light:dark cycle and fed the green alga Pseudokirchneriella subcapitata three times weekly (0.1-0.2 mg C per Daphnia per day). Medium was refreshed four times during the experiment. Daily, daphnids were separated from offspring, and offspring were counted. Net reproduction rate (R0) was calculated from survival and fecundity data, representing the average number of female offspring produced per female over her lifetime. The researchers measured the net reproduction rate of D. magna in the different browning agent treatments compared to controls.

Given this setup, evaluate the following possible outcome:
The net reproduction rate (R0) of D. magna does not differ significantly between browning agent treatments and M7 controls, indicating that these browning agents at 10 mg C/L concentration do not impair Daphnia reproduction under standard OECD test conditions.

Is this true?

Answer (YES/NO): NO